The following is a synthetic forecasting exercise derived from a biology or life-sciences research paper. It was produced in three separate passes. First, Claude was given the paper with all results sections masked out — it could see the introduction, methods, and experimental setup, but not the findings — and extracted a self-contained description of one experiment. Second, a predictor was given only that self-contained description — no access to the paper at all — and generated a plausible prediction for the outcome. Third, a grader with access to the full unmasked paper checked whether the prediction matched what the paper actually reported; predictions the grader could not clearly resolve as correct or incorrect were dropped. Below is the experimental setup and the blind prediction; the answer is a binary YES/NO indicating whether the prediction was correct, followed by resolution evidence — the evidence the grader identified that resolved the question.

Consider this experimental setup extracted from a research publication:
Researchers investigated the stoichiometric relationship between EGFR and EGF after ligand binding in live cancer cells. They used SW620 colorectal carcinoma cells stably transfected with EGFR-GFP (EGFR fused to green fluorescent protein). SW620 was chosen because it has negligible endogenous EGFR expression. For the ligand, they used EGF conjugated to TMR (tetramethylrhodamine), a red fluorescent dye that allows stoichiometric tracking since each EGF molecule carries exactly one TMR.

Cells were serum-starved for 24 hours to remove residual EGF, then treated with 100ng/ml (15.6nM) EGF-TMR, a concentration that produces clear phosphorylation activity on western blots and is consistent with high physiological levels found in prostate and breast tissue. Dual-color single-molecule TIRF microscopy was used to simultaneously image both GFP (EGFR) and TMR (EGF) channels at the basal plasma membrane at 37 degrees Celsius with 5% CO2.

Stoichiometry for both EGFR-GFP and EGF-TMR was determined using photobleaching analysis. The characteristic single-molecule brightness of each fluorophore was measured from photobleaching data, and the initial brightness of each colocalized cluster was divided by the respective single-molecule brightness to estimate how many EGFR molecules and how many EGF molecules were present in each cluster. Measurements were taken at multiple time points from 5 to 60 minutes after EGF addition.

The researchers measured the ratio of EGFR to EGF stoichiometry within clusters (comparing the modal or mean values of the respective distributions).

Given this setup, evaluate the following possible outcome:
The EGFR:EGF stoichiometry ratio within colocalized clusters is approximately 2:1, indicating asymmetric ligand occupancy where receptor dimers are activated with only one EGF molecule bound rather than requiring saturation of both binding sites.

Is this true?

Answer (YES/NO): YES